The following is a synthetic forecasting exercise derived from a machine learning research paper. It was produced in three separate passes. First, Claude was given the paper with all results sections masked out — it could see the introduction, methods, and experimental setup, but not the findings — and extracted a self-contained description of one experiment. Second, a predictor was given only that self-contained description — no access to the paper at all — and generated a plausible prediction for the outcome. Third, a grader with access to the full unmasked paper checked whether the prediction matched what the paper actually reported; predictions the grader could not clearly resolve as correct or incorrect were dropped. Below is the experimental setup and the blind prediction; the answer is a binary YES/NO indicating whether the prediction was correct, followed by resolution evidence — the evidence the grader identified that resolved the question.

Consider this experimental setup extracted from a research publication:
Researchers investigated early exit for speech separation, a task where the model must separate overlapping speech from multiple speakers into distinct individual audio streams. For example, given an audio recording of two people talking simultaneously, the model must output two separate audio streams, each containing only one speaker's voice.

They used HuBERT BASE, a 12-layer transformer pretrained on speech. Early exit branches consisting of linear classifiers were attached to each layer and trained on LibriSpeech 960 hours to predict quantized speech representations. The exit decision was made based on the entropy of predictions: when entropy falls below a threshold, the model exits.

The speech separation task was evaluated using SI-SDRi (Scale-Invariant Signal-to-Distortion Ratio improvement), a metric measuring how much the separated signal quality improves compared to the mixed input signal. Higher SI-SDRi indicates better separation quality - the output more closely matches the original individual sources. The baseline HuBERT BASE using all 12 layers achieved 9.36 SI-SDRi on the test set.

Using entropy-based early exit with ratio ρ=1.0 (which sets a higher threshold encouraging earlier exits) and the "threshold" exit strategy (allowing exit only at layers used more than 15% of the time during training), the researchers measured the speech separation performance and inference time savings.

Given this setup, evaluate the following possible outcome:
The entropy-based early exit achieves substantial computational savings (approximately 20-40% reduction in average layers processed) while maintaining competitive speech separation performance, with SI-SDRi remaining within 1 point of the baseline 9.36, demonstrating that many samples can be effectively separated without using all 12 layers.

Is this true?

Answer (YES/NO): YES